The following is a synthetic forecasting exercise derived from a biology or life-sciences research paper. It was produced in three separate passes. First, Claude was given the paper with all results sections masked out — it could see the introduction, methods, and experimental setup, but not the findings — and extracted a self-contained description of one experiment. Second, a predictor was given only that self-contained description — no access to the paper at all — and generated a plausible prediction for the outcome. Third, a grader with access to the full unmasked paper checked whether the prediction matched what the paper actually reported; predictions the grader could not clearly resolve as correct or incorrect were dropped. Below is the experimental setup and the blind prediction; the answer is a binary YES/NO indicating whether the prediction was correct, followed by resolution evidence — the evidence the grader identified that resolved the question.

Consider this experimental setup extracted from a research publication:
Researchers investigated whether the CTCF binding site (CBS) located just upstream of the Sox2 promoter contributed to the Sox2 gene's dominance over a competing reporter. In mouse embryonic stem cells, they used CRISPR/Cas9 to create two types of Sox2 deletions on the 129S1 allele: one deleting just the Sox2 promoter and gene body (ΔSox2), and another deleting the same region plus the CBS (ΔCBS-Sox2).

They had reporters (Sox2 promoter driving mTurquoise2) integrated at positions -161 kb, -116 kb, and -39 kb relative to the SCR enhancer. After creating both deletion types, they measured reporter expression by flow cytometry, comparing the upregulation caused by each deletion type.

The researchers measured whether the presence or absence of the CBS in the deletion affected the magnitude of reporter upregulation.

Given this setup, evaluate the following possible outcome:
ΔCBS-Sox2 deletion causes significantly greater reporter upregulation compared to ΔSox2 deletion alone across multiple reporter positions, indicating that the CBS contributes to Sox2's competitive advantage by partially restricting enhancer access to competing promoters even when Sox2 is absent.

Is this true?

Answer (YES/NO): NO